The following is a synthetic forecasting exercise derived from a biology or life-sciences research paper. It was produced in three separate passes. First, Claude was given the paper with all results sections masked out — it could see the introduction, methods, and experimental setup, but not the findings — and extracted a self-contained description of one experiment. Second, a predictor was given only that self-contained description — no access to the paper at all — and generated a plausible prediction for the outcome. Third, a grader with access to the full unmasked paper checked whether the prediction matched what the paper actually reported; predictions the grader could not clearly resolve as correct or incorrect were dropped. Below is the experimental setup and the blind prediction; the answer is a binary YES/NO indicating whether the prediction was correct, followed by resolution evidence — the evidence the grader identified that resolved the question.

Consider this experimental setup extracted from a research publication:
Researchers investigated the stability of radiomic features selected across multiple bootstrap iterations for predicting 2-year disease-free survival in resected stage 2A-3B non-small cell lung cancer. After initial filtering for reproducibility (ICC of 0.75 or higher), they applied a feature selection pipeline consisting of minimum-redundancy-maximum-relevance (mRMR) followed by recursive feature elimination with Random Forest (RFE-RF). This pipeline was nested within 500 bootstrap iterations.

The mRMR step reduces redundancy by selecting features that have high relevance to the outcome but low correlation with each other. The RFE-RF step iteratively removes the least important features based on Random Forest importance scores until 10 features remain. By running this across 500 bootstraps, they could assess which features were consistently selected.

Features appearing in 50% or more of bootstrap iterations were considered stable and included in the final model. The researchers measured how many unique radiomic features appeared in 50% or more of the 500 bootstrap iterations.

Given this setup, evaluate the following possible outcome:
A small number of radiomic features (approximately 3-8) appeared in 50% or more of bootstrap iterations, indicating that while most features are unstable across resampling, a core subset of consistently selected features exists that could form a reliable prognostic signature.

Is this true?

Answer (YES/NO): NO